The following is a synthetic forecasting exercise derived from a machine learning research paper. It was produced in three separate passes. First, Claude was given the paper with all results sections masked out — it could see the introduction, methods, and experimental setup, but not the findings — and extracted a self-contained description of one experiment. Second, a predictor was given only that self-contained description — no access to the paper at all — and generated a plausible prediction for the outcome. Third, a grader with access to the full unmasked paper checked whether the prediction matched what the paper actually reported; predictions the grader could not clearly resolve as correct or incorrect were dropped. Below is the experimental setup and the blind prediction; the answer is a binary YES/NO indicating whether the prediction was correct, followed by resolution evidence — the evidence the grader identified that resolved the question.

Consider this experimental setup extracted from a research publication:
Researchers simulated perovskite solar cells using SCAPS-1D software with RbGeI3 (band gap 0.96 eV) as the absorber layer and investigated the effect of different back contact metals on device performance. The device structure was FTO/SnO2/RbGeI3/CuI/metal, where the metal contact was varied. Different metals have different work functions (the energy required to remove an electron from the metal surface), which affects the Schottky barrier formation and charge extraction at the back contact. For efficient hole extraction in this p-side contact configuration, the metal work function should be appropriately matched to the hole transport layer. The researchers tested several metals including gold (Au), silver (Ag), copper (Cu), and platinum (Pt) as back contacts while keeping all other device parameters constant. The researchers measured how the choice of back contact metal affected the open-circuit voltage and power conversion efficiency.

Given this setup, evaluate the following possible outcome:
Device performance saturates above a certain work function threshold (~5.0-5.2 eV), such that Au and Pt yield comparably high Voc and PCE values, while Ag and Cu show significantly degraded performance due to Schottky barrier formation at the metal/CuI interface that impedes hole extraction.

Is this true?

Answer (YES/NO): NO